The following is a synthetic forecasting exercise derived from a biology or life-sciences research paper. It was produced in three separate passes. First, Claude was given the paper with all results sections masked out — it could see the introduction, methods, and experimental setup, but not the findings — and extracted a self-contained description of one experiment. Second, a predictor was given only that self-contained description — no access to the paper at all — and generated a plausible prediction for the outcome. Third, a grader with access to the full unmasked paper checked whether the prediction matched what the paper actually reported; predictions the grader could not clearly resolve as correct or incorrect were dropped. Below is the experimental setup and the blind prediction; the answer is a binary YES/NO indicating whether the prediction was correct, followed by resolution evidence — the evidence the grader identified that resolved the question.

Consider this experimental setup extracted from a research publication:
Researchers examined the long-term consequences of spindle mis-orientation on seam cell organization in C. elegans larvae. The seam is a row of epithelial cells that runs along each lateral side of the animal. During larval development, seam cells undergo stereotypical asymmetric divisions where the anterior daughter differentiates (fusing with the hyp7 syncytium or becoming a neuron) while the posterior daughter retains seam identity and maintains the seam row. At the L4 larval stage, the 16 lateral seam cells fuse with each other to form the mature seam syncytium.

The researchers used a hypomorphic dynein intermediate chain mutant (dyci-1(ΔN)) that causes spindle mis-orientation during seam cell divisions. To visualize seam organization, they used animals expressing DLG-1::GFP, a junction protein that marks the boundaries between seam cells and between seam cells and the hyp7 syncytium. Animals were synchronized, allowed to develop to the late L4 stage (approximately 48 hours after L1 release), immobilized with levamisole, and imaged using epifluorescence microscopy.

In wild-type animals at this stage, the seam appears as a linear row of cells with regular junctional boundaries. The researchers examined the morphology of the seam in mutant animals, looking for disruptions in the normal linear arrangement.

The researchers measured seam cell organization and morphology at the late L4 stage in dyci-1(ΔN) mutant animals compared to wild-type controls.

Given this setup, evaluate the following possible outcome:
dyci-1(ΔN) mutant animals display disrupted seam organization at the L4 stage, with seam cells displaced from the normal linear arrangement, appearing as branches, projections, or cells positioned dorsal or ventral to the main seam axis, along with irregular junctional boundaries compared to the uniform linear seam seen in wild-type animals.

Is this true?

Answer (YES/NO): NO